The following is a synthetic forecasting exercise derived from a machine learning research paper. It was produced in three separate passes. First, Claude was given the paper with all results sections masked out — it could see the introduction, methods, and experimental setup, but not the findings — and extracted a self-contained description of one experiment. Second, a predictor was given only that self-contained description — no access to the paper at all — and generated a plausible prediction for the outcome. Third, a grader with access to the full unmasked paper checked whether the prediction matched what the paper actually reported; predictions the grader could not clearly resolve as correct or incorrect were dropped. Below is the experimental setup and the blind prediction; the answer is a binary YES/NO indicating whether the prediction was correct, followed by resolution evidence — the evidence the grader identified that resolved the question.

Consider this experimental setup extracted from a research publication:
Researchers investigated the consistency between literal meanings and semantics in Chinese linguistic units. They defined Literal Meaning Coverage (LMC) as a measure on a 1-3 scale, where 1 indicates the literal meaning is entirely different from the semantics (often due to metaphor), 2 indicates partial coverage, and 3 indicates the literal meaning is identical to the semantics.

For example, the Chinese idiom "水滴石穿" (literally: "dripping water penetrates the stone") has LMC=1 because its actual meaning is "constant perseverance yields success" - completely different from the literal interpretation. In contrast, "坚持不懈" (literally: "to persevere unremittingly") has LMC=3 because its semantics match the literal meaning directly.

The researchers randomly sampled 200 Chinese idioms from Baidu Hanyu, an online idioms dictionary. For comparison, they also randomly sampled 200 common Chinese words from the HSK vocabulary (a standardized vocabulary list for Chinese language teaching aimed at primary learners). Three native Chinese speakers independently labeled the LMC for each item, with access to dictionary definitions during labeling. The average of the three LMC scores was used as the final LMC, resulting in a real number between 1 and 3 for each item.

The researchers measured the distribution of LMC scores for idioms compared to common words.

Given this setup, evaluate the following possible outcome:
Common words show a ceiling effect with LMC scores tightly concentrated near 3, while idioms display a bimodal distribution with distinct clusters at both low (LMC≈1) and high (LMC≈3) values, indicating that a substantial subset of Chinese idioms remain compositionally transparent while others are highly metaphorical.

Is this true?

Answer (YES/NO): NO